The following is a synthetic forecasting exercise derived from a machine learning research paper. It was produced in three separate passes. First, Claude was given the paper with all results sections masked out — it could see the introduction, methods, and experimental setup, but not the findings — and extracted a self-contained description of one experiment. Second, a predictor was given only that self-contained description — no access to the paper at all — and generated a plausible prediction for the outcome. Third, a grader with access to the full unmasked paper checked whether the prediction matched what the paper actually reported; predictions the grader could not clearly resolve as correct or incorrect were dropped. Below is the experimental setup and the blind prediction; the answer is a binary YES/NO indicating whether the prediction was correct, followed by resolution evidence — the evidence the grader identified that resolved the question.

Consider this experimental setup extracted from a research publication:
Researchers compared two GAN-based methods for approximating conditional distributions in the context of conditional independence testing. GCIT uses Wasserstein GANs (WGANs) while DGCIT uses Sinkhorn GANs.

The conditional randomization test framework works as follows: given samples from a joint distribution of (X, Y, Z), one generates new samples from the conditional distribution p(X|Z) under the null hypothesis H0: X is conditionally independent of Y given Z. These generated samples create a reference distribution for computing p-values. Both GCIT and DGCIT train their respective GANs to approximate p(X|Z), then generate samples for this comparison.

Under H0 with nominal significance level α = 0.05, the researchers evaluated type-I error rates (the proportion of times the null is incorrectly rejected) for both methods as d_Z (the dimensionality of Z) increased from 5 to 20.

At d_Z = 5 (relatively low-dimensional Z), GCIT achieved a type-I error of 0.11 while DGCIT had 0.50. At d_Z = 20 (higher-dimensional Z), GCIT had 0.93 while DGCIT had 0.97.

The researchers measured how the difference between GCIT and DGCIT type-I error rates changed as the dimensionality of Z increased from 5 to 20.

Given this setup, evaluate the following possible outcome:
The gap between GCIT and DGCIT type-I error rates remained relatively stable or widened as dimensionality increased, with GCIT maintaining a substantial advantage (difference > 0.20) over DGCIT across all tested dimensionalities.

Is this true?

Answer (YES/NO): NO